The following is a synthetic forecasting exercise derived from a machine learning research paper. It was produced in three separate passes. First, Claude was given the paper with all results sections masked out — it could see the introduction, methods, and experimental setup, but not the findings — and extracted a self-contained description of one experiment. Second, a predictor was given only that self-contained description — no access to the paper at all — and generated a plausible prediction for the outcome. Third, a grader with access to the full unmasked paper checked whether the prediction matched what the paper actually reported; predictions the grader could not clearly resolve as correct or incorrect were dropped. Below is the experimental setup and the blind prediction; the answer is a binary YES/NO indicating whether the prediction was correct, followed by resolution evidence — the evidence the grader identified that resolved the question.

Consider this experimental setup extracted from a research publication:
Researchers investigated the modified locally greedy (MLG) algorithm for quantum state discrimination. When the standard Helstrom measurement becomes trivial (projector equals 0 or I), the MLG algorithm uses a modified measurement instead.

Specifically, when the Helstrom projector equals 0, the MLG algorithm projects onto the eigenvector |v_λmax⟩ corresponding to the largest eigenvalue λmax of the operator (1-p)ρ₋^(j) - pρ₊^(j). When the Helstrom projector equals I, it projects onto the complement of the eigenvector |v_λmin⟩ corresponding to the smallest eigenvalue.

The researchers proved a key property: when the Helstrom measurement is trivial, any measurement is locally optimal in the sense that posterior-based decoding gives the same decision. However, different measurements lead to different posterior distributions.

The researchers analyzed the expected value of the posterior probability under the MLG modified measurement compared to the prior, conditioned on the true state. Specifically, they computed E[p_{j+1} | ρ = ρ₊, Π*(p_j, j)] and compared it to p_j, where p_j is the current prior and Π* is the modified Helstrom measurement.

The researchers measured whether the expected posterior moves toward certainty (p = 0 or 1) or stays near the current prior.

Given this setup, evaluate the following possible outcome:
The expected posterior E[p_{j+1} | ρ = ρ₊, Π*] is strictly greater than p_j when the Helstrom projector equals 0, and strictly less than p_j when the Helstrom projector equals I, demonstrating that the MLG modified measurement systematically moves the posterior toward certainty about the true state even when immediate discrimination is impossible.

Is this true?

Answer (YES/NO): NO